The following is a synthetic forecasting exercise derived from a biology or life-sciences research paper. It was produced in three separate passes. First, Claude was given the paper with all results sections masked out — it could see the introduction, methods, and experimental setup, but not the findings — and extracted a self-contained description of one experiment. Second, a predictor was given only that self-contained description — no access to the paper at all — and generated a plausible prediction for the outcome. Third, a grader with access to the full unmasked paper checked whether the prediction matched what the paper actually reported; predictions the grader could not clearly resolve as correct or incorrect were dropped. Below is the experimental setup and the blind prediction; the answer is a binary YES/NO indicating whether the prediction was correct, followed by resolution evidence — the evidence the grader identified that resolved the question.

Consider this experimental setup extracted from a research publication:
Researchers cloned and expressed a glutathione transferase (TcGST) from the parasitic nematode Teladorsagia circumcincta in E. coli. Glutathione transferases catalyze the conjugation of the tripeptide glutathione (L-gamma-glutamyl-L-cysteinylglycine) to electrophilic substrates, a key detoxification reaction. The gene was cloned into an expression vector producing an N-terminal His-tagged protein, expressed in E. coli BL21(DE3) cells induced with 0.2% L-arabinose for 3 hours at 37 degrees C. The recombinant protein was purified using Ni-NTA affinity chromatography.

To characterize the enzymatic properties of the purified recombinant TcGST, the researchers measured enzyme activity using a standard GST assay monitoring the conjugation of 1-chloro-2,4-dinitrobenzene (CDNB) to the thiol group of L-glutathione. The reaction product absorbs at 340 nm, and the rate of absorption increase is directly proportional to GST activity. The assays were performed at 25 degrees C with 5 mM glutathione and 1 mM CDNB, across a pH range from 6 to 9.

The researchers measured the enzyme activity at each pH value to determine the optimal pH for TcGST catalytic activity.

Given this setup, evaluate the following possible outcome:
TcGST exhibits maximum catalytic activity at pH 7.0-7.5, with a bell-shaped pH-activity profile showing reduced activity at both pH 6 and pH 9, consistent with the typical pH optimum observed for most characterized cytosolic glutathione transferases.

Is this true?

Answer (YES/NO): YES